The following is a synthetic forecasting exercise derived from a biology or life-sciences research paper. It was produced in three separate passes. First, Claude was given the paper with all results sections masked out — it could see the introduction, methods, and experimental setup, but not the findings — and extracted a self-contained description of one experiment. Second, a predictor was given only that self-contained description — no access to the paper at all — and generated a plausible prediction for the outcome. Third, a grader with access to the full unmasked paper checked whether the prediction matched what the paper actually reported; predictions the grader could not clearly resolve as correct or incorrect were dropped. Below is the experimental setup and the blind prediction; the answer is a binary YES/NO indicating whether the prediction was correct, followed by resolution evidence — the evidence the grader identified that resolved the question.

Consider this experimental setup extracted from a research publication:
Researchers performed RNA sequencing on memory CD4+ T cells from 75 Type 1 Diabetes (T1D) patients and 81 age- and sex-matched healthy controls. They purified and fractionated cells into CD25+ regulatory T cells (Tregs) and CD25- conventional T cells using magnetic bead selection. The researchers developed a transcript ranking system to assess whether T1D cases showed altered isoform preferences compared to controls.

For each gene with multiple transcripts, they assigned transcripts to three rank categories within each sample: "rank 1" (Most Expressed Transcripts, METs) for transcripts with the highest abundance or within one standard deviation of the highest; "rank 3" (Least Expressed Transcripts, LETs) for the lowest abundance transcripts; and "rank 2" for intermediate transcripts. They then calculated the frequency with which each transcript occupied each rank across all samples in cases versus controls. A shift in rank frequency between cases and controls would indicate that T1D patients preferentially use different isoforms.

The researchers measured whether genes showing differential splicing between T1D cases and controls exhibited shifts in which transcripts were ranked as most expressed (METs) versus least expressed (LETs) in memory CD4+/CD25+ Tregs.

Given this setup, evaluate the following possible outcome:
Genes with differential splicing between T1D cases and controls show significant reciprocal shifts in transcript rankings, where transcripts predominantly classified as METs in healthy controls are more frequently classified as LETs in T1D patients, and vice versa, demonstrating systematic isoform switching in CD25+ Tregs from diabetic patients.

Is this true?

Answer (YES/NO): NO